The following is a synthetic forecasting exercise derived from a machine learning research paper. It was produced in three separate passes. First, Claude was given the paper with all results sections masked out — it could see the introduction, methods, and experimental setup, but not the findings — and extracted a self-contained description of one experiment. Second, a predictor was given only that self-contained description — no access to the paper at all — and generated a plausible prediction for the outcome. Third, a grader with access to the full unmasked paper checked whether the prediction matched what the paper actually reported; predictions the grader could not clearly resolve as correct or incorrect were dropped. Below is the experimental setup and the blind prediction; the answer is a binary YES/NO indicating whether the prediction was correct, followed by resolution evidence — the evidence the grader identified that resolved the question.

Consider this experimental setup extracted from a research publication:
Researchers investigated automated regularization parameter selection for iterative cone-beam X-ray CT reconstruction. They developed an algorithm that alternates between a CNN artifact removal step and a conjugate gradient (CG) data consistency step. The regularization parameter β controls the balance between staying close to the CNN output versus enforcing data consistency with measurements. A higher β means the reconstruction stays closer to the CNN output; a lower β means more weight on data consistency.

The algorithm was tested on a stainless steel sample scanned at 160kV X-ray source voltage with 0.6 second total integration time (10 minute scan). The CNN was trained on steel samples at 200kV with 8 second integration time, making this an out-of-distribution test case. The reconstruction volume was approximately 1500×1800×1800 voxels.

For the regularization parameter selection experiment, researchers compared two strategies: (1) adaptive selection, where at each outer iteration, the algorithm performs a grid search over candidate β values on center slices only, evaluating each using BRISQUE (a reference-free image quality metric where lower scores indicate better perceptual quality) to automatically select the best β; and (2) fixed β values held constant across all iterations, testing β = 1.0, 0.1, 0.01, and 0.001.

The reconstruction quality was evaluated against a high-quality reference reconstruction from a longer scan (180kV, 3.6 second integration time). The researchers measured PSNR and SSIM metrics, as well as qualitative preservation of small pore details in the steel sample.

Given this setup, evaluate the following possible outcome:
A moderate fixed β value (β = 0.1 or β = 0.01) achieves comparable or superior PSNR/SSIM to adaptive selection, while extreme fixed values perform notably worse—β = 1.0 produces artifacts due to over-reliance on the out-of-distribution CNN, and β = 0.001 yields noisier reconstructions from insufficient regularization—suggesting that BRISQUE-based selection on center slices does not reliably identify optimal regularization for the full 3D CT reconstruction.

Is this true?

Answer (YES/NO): NO